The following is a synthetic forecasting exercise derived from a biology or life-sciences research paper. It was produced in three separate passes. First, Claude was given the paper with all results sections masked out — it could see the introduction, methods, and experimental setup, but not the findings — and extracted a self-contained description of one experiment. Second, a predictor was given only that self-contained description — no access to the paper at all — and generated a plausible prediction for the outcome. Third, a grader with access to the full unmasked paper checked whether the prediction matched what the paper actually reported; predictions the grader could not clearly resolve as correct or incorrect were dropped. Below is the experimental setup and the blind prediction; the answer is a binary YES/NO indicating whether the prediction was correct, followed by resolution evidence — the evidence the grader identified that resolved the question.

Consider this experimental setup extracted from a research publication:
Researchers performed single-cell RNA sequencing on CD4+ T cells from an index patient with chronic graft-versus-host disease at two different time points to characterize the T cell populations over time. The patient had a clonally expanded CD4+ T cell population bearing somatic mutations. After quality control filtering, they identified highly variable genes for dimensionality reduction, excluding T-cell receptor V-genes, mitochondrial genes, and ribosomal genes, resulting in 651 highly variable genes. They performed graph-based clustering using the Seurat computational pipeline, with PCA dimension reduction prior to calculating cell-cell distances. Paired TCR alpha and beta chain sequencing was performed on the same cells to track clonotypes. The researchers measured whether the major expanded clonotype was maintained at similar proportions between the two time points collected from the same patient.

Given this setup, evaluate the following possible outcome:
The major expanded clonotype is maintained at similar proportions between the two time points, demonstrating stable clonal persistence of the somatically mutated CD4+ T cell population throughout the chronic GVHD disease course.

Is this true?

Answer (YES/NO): YES